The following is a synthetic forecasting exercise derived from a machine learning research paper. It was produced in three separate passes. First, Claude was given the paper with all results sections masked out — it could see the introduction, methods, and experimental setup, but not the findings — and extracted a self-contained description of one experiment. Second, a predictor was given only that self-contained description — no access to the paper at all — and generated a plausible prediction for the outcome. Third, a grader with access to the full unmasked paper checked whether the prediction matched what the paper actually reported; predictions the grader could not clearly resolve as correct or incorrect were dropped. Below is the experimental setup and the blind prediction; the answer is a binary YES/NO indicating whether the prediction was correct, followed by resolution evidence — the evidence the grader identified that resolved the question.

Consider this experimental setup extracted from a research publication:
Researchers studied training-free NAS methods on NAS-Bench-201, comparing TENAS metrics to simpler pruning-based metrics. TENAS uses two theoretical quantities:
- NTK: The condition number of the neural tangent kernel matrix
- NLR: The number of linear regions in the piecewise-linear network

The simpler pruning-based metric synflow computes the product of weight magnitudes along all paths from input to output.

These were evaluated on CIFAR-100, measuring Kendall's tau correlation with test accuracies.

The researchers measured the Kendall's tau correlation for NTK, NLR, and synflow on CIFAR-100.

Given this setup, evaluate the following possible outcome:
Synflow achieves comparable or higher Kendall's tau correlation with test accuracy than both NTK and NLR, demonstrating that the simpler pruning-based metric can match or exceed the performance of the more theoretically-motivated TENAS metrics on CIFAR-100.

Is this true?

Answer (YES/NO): YES